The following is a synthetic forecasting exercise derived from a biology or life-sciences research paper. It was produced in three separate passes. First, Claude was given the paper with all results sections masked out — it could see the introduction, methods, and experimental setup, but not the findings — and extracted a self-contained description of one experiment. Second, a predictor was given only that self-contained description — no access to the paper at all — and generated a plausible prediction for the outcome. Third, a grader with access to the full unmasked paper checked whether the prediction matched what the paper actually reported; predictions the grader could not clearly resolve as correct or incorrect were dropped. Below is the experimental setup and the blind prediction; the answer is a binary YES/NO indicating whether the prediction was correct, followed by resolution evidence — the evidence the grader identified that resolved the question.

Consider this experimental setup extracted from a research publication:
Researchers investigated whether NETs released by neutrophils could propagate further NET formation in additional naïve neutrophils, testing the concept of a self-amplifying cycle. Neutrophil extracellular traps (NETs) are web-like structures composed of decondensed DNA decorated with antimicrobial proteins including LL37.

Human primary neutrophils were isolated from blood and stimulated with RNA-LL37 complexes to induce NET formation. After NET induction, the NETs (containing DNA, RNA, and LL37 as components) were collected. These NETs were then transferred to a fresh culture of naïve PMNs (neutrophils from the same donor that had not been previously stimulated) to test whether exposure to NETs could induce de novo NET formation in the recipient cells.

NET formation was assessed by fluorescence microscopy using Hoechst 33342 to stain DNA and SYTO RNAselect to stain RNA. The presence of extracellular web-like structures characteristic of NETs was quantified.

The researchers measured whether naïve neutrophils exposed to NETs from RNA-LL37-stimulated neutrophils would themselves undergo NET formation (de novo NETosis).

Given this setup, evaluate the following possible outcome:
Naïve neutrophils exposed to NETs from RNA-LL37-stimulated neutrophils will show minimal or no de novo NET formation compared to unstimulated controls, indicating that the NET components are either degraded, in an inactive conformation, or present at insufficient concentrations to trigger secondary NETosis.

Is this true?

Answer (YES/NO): NO